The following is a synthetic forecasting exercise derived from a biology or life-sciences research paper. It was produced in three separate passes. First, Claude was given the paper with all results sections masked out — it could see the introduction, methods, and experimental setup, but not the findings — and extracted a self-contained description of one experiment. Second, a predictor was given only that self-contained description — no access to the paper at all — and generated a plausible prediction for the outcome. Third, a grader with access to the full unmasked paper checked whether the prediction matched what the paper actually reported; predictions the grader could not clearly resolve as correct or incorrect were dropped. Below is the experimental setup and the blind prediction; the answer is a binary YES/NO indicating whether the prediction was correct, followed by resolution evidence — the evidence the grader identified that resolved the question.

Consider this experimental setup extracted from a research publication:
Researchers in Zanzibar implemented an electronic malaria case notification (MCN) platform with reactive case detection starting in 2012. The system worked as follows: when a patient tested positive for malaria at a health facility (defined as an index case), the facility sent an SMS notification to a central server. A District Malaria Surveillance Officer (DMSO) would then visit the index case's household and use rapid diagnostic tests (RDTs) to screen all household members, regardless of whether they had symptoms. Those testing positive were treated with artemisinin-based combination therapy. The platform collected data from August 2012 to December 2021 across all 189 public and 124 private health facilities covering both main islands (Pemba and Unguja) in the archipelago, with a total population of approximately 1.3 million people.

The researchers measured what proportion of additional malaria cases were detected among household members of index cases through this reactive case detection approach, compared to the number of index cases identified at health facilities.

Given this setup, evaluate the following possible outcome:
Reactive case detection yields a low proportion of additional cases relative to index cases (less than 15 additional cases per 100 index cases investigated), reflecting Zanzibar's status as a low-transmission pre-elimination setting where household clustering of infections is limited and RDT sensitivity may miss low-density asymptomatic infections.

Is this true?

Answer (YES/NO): NO